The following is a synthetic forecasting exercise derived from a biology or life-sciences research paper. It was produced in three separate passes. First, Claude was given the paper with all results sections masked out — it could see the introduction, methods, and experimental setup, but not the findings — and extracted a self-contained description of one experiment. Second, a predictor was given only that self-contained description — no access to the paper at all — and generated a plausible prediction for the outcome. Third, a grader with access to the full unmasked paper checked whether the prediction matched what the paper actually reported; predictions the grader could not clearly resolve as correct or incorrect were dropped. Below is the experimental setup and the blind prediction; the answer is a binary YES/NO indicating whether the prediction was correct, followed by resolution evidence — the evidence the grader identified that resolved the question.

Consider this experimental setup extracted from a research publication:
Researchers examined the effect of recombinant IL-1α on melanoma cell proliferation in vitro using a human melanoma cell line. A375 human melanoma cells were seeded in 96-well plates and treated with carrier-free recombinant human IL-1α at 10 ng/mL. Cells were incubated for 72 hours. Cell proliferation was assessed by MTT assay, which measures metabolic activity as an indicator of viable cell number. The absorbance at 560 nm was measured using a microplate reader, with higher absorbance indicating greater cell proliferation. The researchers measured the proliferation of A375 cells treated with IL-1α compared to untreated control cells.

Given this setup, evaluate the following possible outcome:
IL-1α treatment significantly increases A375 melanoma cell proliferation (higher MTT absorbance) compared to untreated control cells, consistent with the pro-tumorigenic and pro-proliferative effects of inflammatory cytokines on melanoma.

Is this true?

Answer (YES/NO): YES